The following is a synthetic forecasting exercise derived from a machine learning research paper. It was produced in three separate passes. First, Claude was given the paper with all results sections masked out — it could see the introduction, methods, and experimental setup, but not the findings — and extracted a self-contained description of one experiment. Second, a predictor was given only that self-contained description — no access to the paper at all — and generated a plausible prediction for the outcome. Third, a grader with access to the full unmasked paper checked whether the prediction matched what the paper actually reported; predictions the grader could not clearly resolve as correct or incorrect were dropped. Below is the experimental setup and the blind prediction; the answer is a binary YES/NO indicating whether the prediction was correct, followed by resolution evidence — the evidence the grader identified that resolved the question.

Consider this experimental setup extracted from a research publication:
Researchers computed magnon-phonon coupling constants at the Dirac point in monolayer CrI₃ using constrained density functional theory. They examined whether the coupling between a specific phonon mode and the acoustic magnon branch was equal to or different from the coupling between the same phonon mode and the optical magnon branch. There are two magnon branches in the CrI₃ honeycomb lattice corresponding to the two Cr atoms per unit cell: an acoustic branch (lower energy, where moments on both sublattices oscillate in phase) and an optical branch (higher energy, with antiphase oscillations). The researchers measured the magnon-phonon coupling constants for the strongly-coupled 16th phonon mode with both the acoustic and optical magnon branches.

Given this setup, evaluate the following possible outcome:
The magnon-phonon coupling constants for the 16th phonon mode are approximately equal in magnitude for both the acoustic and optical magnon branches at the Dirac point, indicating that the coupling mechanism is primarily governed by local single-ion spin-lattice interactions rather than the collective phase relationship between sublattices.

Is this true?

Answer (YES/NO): YES